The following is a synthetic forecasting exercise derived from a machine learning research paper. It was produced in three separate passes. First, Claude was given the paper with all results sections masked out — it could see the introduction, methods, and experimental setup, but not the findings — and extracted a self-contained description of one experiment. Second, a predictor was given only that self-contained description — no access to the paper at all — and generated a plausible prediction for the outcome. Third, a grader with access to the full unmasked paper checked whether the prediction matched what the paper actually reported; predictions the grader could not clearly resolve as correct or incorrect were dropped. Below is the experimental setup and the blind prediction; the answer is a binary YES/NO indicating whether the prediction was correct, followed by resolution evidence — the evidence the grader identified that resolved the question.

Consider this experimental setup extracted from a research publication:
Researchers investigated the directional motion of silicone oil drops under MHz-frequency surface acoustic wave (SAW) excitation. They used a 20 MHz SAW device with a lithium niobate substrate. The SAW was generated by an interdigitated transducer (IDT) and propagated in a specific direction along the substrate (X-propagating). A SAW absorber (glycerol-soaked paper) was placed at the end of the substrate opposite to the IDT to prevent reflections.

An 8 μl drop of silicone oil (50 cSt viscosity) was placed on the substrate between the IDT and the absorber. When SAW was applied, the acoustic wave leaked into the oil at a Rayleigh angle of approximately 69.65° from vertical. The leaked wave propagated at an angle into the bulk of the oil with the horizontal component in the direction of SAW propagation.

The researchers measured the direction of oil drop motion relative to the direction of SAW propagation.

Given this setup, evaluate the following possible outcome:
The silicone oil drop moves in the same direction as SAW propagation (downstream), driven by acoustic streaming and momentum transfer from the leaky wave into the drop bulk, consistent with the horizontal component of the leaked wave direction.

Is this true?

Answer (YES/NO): YES